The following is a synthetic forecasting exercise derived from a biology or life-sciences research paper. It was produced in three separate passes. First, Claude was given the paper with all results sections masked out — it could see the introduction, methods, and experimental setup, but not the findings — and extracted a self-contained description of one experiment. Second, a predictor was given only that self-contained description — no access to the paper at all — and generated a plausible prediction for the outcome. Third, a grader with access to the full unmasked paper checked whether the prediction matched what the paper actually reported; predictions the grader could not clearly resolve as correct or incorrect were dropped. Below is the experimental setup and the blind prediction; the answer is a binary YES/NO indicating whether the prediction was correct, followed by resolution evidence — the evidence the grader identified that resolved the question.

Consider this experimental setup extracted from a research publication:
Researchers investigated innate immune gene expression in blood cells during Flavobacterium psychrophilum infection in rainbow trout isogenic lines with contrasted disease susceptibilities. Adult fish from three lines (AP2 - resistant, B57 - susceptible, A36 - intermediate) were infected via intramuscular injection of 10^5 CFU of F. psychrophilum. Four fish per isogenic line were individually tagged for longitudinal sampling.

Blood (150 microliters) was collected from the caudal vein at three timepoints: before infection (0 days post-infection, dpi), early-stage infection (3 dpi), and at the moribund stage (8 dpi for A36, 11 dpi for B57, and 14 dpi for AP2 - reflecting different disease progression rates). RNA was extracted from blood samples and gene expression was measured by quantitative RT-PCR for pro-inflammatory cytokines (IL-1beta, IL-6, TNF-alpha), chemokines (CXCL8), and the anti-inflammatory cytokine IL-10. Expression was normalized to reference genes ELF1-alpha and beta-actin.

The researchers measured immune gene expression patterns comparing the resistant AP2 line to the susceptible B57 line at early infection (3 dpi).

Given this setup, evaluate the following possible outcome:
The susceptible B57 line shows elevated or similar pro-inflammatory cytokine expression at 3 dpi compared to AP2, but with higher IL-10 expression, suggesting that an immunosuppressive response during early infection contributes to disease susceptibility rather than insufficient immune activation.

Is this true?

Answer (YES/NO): NO